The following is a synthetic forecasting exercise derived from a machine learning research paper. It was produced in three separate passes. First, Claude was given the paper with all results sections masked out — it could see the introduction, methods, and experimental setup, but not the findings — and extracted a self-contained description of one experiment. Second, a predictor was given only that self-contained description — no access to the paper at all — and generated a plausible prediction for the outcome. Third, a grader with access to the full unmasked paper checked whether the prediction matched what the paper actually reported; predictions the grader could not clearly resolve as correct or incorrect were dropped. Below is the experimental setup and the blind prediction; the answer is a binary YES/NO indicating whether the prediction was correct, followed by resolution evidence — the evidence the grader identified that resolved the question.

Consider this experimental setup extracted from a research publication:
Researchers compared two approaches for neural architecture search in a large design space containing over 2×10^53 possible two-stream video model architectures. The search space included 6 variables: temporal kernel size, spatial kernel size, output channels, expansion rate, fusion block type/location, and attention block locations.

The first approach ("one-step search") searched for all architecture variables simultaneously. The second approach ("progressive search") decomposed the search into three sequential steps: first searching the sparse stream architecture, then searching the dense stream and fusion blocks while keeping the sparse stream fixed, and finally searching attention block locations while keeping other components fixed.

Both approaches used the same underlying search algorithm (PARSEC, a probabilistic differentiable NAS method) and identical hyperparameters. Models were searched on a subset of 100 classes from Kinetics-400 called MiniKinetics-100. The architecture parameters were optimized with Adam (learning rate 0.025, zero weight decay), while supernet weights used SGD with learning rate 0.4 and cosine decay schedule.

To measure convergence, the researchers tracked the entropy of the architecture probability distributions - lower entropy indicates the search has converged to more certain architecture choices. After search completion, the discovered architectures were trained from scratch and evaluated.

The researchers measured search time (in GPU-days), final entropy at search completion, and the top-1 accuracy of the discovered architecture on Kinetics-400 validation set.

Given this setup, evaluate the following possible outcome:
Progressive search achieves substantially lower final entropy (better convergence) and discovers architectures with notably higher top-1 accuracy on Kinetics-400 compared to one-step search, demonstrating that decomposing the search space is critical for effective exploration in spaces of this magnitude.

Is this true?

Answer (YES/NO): YES